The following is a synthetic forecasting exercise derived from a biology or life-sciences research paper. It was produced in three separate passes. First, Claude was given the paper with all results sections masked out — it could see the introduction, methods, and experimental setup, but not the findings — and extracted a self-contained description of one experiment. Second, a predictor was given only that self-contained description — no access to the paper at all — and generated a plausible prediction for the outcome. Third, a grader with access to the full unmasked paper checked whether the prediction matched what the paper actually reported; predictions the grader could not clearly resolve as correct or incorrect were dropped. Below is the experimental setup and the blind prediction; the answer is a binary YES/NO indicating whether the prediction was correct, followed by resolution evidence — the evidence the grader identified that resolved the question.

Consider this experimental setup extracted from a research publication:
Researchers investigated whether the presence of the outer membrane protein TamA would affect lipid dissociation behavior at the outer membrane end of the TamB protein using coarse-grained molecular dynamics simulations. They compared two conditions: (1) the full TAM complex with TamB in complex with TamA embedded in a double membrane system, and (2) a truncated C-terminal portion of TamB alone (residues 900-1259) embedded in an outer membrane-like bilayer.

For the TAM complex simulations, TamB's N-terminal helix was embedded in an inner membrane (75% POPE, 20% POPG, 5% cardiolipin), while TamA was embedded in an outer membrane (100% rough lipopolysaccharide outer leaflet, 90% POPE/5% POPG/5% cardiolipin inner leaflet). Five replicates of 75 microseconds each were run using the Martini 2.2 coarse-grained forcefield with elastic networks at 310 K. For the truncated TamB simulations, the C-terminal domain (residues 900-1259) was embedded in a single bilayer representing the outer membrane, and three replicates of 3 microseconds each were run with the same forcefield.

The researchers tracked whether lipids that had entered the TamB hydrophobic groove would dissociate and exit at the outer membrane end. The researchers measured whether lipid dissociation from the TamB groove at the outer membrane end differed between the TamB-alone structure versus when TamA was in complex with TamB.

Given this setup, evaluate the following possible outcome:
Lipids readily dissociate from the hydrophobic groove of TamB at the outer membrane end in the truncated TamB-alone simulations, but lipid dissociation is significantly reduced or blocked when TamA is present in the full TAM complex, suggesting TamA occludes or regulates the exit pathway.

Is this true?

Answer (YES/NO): NO